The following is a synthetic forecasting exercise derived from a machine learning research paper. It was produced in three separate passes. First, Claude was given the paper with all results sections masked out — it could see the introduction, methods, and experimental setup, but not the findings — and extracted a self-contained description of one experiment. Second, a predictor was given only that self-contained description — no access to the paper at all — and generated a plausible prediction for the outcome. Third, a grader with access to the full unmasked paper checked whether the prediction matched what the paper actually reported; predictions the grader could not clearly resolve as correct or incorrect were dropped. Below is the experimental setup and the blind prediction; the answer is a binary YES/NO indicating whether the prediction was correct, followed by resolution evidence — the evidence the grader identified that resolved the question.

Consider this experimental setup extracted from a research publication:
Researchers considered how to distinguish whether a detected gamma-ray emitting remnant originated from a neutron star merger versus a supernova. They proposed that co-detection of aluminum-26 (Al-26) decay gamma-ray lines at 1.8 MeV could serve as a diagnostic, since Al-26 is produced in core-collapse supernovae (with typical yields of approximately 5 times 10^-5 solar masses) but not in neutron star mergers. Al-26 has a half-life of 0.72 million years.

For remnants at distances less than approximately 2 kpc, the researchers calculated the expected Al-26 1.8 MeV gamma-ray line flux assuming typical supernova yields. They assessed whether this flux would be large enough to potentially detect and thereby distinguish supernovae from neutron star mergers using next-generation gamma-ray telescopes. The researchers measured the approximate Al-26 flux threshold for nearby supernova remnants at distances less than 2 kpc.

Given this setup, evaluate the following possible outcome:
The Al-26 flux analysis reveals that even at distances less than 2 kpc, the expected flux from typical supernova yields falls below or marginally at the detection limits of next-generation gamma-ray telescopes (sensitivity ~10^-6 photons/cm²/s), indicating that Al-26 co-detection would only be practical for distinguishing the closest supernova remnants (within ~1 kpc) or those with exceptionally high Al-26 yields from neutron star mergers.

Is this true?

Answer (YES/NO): NO